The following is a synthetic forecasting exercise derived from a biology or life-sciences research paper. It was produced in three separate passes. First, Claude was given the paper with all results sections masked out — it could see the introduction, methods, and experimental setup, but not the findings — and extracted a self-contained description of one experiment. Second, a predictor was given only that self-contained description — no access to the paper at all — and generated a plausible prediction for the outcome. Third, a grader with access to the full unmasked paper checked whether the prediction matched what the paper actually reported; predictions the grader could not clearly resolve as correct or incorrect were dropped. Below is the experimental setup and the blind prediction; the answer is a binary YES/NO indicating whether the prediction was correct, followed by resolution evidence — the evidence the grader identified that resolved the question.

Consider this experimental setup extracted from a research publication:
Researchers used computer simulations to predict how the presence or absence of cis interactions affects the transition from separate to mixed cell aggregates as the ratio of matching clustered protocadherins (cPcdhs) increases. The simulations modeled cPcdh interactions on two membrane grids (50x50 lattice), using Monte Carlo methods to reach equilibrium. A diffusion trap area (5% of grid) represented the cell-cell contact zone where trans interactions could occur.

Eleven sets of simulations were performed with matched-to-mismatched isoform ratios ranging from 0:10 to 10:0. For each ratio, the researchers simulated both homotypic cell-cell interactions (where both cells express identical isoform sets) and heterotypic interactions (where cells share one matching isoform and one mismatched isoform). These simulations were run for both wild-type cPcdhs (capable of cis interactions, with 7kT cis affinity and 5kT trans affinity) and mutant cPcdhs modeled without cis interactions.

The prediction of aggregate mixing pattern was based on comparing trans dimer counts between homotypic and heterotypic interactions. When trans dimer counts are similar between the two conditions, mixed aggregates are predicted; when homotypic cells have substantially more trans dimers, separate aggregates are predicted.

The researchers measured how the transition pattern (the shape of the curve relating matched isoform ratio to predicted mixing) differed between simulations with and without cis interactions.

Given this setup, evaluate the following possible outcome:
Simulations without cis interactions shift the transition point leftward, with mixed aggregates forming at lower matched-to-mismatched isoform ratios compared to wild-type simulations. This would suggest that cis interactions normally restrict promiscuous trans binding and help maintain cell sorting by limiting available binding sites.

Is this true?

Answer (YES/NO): YES